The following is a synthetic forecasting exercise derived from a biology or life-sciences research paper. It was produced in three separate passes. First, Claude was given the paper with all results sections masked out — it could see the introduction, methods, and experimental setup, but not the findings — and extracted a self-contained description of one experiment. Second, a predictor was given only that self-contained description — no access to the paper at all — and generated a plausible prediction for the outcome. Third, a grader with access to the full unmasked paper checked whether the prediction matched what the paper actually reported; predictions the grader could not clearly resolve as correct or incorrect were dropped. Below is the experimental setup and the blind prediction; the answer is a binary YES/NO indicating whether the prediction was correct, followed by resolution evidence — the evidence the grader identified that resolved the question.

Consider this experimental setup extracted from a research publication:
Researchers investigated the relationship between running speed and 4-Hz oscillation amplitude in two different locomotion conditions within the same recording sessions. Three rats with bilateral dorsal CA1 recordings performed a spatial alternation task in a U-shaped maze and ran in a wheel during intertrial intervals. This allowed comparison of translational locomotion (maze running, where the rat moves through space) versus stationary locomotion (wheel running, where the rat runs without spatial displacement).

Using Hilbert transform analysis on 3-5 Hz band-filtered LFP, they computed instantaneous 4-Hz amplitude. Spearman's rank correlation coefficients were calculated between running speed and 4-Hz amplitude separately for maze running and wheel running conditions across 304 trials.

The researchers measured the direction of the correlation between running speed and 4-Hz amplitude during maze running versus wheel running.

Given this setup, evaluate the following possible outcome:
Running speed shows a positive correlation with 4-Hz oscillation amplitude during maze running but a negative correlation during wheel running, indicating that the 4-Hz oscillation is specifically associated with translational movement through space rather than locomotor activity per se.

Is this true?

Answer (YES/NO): NO